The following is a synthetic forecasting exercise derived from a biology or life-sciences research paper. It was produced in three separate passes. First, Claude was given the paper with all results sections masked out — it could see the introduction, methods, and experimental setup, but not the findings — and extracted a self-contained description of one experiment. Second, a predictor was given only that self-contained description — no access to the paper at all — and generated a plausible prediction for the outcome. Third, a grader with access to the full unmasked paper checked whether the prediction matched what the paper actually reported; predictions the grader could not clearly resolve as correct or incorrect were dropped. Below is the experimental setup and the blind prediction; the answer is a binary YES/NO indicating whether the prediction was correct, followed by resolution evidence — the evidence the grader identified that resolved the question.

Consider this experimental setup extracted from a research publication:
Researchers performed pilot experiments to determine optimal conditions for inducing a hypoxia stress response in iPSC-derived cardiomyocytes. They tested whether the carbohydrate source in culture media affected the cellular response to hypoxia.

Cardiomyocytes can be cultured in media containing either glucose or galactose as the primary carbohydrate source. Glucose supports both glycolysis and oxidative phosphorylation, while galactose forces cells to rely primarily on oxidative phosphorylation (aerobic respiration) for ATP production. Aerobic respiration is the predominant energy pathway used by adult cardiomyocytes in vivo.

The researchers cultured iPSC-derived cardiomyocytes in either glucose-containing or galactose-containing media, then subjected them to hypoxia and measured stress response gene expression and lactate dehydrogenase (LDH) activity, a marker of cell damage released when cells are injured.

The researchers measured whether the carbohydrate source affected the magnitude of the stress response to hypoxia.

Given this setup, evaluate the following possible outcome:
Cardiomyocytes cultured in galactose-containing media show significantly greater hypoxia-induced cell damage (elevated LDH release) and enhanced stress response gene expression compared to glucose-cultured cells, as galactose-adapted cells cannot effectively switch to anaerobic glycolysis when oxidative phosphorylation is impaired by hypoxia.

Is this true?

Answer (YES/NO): YES